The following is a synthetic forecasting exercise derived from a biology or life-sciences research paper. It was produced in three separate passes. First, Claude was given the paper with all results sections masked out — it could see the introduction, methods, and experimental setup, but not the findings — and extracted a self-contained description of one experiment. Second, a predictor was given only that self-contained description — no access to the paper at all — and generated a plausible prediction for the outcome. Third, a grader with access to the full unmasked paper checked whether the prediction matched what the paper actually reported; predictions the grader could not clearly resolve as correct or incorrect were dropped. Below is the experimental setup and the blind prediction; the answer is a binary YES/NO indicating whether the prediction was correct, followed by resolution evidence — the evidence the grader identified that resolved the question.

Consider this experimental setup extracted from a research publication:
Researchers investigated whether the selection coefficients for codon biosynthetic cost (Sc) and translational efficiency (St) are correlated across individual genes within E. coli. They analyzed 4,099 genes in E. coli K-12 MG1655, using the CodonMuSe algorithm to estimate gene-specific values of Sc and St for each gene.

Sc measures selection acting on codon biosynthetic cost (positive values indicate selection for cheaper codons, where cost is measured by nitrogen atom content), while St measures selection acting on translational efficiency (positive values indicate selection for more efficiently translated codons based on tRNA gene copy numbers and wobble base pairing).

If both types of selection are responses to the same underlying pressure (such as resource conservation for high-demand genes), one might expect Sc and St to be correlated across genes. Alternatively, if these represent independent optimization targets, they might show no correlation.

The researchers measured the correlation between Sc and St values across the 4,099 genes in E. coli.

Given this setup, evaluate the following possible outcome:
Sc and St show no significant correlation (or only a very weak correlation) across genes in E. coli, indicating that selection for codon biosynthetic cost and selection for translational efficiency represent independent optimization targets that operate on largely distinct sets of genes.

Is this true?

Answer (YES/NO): NO